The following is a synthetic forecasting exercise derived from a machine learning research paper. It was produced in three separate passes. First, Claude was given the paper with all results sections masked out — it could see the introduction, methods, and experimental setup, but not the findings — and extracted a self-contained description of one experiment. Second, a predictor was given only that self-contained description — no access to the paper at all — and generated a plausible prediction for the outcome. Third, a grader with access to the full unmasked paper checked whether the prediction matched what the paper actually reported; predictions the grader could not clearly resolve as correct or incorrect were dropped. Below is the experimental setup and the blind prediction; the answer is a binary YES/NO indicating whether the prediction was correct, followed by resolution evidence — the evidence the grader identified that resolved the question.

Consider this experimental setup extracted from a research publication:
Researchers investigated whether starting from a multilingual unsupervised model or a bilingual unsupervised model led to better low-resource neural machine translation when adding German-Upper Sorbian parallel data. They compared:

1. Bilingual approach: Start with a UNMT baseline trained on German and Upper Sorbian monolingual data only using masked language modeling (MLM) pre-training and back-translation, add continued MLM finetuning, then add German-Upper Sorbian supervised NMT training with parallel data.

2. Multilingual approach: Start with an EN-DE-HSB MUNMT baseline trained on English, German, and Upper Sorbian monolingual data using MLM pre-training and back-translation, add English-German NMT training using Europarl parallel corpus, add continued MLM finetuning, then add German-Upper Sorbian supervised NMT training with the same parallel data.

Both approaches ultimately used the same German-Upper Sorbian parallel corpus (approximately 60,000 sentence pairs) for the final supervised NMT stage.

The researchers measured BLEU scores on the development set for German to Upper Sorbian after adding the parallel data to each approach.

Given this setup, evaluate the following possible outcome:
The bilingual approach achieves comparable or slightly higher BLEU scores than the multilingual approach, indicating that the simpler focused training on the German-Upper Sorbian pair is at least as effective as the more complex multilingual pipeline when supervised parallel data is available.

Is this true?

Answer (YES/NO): YES